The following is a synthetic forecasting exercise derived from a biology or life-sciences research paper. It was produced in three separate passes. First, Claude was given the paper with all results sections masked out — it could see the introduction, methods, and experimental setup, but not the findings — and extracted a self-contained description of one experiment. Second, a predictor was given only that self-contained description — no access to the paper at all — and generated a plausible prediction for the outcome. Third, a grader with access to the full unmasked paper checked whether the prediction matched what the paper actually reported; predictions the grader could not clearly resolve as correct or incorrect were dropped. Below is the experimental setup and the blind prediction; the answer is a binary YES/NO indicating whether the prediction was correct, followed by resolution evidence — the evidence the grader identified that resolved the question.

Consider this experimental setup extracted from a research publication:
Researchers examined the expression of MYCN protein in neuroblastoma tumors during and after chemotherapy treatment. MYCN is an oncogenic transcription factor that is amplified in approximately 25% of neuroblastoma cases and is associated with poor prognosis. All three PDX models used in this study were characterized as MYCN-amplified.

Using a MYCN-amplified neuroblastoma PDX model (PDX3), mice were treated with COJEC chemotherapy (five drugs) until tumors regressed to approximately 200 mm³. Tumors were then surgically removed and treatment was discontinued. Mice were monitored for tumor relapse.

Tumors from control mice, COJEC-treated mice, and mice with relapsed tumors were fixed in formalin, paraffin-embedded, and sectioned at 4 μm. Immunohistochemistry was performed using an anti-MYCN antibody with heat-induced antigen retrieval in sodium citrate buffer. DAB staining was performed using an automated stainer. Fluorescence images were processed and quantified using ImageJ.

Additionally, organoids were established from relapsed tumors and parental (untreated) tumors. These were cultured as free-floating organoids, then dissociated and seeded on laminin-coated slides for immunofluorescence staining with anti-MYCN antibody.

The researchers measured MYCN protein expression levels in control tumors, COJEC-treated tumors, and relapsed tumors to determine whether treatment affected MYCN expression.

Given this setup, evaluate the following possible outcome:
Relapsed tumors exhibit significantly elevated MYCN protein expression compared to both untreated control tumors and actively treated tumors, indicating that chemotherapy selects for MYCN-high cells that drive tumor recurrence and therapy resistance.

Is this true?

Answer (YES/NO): NO